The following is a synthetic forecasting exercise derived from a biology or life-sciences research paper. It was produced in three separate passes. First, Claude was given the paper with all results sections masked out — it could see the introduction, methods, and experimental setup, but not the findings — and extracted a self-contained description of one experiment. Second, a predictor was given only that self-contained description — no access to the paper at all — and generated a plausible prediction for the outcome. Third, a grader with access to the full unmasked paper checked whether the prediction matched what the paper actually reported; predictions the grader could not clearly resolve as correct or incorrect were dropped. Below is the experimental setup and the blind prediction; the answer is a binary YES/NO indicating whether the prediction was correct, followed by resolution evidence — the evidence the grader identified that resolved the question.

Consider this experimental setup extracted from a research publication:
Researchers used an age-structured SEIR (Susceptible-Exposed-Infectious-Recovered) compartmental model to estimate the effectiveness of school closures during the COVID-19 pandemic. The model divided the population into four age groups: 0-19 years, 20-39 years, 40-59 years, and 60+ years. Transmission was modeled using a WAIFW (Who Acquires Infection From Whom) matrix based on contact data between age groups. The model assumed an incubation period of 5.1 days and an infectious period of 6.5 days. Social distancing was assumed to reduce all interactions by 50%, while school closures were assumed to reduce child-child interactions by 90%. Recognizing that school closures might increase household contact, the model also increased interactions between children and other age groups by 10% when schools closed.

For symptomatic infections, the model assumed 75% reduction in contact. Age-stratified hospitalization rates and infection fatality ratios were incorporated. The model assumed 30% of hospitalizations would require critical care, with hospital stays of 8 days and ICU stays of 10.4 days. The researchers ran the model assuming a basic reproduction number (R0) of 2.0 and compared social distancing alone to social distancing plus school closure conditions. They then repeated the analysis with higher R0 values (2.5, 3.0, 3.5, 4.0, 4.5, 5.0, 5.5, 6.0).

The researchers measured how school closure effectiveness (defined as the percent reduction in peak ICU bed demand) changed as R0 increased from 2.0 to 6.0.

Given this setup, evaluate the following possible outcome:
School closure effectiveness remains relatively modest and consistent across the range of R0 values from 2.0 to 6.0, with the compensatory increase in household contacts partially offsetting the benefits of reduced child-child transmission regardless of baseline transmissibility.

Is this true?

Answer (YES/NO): NO